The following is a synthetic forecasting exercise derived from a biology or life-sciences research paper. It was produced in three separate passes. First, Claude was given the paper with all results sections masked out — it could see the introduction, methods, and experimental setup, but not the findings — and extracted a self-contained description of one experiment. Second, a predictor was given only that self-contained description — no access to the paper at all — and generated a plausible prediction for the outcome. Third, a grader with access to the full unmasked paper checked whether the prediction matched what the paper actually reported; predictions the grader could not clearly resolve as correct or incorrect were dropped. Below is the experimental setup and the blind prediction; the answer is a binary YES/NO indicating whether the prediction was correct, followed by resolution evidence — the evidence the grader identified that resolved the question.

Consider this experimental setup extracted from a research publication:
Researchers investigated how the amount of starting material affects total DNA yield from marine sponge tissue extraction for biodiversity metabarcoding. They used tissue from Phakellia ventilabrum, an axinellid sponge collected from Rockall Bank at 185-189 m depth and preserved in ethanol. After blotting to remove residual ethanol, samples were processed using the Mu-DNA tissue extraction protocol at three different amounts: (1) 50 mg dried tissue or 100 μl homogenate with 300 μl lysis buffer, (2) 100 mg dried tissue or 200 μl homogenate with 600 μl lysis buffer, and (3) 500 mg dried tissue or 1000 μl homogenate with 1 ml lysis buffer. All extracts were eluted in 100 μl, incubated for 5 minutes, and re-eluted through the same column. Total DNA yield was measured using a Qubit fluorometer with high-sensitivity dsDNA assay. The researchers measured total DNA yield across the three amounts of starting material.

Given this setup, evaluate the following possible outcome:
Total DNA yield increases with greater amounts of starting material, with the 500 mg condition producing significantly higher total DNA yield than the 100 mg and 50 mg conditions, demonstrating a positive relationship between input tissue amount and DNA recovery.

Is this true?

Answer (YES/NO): YES